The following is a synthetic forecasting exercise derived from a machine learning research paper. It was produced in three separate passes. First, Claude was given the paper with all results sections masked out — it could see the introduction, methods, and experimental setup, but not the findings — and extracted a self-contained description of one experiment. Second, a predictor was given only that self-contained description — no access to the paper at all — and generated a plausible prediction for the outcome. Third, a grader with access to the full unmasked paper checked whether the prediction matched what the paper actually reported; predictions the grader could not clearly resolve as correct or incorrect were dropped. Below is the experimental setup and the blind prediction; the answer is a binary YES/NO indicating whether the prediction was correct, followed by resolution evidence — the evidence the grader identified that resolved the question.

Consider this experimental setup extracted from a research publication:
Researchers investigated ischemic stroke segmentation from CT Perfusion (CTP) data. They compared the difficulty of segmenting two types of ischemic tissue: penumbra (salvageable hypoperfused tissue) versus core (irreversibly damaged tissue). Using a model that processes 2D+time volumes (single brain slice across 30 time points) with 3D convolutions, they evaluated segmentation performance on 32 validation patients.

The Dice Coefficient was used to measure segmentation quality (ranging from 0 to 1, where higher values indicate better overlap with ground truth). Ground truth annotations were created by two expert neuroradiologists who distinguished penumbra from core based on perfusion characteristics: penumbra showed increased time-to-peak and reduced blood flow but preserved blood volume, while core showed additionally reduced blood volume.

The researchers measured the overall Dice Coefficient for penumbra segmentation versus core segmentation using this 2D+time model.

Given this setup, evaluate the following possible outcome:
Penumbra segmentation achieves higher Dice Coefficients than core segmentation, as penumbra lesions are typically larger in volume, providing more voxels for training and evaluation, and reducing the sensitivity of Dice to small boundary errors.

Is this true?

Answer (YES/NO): YES